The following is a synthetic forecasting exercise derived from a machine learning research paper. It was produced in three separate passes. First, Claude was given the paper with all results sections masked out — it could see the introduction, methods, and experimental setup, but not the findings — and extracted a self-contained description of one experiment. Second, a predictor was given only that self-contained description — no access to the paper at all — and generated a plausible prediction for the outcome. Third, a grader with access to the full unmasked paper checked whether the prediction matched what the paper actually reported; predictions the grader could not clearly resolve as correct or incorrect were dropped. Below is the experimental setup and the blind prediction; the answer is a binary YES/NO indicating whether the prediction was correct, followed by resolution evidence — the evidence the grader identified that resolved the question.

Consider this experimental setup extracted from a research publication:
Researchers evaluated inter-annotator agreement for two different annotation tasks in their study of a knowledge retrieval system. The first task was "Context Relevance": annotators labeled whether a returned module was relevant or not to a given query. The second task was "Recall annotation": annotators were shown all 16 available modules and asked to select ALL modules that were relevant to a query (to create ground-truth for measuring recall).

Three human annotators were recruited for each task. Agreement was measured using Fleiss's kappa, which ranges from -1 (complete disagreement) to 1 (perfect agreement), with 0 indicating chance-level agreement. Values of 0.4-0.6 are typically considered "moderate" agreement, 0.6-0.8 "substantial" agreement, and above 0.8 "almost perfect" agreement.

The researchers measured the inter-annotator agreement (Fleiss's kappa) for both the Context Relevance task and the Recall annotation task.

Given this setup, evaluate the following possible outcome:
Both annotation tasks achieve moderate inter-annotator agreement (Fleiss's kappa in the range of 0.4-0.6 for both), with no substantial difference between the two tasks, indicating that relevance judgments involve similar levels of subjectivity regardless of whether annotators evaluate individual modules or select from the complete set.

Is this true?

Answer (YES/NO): NO